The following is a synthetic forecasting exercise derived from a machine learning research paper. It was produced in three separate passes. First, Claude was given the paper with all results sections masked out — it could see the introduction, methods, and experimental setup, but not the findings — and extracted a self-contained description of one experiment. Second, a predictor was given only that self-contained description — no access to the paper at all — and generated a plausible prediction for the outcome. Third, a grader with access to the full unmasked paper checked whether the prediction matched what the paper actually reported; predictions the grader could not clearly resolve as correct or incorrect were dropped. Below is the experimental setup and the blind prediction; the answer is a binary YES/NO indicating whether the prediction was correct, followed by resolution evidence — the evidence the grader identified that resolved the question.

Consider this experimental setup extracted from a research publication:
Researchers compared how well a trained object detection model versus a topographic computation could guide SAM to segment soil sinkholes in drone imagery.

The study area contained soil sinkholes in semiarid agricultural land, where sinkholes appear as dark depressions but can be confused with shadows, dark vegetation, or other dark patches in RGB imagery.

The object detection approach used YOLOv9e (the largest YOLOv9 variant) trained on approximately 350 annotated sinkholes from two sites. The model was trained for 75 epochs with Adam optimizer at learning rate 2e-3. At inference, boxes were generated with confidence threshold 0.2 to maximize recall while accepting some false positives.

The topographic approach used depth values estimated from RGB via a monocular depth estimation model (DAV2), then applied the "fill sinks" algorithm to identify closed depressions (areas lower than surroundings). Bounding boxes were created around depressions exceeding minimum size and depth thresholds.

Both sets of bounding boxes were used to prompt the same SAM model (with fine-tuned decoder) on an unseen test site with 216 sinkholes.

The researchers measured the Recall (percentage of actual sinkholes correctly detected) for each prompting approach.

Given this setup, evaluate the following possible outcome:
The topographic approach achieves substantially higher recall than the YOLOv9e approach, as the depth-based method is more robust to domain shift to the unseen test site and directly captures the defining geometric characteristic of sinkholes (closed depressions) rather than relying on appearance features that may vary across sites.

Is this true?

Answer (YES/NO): NO